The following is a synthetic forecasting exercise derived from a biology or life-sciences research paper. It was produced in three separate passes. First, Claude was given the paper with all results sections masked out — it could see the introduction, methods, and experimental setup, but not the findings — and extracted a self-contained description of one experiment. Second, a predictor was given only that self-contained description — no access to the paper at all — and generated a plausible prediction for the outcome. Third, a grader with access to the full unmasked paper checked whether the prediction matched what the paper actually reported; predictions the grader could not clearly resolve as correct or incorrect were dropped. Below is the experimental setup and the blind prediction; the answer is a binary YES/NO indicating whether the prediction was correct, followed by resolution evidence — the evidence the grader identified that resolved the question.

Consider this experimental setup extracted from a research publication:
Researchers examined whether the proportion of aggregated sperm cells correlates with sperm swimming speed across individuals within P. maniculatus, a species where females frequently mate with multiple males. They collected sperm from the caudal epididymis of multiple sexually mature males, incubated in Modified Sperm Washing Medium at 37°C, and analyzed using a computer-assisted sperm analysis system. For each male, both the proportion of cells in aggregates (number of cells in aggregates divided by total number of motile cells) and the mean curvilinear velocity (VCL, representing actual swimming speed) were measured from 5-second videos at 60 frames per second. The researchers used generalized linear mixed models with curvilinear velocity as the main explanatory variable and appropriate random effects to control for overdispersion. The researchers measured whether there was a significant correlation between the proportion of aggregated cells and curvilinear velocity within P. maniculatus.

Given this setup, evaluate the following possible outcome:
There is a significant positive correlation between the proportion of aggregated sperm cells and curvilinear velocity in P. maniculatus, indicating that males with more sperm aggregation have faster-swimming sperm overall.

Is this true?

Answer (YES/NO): NO